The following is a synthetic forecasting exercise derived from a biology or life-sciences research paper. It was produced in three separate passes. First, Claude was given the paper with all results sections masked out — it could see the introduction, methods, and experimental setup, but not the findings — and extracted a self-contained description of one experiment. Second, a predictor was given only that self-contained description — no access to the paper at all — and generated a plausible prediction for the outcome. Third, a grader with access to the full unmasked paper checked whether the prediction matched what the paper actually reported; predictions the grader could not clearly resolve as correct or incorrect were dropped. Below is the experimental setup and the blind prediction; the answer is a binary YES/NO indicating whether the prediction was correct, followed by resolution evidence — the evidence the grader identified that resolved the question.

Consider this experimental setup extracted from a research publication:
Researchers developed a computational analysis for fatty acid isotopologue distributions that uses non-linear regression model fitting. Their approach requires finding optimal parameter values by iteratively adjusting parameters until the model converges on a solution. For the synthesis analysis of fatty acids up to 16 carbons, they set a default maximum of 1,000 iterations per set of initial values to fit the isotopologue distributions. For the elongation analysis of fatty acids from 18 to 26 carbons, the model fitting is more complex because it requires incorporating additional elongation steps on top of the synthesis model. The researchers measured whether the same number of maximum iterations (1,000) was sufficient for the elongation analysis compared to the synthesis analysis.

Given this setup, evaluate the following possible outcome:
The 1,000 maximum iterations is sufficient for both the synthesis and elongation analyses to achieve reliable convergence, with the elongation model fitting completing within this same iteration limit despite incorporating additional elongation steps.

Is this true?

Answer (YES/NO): NO